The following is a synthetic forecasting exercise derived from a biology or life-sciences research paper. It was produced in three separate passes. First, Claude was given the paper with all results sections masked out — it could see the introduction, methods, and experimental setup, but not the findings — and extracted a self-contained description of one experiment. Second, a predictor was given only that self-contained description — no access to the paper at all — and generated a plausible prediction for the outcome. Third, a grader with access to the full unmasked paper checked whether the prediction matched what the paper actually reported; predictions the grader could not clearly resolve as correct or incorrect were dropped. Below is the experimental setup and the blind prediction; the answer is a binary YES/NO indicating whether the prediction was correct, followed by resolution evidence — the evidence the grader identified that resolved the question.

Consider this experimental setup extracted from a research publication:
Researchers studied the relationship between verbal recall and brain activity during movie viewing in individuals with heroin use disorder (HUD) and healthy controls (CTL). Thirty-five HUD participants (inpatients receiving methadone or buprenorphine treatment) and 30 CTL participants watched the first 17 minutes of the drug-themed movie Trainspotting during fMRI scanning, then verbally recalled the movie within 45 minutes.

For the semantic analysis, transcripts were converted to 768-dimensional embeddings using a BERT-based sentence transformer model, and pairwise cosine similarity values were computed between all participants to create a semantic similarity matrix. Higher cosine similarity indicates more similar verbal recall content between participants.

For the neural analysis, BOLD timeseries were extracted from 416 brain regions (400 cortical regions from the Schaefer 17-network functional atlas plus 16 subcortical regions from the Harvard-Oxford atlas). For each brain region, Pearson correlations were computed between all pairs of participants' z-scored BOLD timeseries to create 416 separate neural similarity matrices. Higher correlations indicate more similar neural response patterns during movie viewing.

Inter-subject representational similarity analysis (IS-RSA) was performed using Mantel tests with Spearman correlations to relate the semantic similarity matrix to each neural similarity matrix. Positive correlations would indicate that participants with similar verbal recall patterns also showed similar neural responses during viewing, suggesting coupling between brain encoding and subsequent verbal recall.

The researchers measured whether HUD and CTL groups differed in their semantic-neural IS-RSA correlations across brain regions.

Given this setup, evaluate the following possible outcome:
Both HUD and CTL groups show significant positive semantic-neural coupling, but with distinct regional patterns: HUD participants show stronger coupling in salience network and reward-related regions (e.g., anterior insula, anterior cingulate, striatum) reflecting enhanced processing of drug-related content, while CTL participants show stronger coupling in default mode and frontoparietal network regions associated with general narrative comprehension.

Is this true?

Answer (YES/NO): NO